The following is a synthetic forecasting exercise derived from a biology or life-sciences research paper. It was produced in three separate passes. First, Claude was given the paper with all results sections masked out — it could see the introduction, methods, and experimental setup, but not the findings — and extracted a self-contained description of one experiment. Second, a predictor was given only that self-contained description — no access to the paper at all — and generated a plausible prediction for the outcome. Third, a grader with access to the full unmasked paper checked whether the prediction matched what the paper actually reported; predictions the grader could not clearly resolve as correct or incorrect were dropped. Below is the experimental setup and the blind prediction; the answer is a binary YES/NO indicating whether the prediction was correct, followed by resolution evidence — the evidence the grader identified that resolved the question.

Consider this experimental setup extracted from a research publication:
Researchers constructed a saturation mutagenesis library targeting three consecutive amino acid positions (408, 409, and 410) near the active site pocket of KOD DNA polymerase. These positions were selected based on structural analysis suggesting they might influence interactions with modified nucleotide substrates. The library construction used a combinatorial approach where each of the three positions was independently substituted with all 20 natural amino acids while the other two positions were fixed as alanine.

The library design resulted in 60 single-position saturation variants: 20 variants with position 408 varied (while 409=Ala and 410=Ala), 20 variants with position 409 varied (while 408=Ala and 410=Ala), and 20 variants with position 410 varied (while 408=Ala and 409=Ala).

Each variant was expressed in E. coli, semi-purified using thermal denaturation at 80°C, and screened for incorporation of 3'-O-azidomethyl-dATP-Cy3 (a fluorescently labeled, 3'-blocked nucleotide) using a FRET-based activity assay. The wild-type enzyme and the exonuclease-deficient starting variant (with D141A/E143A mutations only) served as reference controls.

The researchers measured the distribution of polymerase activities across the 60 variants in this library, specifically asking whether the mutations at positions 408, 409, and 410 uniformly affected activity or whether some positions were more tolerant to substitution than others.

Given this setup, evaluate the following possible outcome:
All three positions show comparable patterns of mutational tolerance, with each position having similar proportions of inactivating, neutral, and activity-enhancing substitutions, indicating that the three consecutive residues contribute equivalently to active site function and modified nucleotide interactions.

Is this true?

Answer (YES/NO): NO